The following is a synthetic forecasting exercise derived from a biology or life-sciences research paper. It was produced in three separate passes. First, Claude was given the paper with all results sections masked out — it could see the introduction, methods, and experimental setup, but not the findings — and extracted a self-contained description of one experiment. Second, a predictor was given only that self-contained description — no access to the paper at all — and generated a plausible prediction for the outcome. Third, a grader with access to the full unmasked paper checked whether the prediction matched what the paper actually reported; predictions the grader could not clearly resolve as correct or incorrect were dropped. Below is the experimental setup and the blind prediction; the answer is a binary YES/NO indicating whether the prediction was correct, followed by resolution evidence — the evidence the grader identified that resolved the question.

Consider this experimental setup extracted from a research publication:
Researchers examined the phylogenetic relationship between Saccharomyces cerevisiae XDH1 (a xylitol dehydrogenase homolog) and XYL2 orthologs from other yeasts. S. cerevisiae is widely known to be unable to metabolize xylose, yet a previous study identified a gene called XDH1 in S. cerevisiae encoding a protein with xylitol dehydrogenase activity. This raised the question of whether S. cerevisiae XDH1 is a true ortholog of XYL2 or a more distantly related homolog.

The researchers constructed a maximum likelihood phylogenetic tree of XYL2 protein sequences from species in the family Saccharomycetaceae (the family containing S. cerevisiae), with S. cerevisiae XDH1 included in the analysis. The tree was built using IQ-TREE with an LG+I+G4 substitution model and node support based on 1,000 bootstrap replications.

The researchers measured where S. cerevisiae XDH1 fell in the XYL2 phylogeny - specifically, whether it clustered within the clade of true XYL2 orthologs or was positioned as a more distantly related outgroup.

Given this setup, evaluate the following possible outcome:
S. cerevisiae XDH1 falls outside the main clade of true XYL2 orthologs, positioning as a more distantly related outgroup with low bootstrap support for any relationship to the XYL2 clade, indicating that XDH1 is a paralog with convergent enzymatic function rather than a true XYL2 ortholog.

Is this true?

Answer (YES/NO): NO